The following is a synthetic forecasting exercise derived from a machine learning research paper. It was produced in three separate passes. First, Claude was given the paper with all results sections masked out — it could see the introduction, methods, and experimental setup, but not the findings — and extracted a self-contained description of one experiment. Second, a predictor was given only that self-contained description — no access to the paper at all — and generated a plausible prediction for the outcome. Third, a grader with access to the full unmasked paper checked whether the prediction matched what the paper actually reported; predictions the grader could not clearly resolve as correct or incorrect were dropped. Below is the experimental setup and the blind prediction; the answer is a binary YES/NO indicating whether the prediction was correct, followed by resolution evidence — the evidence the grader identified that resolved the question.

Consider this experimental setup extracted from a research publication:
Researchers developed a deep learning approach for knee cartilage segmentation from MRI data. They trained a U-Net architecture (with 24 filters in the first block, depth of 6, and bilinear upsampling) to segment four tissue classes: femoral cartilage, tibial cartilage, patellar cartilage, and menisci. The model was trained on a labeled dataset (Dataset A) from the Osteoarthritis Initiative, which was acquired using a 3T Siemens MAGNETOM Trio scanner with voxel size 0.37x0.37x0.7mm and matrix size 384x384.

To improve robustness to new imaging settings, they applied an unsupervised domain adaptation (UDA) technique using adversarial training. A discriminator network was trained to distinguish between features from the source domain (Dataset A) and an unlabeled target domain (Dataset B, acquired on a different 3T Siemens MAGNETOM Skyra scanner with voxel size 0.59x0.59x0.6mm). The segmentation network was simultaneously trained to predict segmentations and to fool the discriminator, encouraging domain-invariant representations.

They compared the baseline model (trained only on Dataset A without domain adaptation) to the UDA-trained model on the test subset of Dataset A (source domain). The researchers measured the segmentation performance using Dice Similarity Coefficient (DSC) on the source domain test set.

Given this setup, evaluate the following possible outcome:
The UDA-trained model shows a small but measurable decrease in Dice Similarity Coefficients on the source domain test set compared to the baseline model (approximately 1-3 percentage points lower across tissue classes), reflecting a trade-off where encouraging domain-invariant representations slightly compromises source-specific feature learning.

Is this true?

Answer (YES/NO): YES